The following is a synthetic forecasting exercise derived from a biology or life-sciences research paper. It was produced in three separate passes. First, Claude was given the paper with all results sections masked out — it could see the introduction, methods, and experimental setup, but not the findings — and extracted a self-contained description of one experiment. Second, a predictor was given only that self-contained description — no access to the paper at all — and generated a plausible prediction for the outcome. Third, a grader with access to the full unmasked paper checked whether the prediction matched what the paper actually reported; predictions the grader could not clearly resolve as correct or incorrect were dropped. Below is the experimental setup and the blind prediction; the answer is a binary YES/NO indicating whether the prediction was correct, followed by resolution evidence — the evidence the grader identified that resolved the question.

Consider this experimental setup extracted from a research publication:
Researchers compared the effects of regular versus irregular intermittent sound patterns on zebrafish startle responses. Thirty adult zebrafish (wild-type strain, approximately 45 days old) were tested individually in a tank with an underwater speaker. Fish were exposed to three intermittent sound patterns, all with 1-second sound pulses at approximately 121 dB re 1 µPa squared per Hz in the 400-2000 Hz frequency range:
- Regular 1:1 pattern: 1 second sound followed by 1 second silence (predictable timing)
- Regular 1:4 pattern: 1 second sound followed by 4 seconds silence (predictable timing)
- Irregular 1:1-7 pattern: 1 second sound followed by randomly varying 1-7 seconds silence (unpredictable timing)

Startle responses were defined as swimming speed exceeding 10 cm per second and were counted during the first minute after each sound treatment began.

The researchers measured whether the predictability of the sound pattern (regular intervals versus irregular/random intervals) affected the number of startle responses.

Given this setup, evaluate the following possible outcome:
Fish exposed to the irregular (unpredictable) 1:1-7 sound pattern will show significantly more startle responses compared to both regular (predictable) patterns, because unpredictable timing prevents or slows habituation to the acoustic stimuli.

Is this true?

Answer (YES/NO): NO